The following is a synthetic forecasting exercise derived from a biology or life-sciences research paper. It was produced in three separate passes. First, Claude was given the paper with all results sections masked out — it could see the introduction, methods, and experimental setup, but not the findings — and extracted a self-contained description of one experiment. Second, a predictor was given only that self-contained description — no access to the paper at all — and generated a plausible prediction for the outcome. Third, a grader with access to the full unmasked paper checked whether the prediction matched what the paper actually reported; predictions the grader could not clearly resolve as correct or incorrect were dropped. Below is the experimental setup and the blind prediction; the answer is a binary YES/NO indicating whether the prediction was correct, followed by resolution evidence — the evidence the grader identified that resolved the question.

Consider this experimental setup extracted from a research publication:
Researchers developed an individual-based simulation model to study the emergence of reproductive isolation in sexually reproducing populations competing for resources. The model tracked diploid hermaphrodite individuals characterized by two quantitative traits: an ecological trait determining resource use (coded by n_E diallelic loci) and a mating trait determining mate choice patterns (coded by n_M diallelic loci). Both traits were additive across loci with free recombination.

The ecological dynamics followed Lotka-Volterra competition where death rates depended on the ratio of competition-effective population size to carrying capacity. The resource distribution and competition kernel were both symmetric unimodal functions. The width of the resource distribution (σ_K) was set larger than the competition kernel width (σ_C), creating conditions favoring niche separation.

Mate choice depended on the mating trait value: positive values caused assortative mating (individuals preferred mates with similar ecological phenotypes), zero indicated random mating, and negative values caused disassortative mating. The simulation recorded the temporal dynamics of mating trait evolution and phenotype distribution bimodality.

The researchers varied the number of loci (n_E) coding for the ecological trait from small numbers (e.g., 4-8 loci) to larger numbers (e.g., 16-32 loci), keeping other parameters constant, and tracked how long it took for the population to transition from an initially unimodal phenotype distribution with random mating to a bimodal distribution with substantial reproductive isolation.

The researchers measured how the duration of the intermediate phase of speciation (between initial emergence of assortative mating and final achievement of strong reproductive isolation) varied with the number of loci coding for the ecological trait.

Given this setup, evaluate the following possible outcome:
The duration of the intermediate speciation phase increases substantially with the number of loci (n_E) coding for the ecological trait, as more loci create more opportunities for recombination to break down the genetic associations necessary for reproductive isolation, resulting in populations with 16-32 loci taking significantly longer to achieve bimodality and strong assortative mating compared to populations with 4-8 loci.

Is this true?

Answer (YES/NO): YES